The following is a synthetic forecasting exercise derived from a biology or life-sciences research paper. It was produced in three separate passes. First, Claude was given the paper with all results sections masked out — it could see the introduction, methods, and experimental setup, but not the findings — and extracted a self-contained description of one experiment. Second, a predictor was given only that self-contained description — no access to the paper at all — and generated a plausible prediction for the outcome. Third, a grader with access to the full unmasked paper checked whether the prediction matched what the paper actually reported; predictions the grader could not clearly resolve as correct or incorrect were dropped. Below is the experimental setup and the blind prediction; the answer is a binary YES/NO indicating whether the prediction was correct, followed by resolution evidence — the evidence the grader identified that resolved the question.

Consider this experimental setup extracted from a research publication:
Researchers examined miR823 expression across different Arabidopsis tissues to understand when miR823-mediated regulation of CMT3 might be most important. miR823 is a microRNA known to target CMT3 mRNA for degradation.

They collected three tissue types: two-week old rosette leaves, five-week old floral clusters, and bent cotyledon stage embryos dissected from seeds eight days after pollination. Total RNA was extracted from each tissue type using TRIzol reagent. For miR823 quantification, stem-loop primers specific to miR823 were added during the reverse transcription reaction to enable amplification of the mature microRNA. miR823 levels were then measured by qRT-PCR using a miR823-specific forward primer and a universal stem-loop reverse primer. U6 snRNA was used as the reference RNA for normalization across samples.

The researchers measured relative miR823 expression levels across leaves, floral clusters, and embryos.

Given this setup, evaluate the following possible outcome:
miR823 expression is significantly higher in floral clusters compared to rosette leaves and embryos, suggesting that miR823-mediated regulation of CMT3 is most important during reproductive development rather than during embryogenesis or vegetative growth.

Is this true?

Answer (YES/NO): NO